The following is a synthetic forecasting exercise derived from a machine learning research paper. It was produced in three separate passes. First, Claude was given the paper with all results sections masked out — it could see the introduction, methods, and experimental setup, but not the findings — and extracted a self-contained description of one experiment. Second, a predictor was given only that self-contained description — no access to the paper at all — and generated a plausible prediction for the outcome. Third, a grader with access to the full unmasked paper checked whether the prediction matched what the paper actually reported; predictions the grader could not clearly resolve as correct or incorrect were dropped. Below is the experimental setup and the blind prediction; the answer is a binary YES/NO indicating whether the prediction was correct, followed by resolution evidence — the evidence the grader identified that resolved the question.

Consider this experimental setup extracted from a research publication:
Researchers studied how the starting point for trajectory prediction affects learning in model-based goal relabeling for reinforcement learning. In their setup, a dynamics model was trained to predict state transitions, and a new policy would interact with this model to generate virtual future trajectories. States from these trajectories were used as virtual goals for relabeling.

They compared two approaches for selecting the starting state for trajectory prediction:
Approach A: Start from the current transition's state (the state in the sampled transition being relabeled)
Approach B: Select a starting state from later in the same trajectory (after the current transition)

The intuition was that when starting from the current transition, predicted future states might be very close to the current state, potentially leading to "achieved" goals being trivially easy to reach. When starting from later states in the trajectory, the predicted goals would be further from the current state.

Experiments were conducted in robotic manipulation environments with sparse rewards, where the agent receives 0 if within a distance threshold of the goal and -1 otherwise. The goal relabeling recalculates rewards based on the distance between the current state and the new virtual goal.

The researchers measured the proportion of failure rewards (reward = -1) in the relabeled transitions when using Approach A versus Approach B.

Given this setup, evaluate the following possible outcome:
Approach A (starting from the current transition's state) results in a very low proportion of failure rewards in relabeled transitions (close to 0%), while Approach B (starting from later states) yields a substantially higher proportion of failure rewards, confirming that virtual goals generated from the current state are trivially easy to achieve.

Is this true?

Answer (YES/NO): YES